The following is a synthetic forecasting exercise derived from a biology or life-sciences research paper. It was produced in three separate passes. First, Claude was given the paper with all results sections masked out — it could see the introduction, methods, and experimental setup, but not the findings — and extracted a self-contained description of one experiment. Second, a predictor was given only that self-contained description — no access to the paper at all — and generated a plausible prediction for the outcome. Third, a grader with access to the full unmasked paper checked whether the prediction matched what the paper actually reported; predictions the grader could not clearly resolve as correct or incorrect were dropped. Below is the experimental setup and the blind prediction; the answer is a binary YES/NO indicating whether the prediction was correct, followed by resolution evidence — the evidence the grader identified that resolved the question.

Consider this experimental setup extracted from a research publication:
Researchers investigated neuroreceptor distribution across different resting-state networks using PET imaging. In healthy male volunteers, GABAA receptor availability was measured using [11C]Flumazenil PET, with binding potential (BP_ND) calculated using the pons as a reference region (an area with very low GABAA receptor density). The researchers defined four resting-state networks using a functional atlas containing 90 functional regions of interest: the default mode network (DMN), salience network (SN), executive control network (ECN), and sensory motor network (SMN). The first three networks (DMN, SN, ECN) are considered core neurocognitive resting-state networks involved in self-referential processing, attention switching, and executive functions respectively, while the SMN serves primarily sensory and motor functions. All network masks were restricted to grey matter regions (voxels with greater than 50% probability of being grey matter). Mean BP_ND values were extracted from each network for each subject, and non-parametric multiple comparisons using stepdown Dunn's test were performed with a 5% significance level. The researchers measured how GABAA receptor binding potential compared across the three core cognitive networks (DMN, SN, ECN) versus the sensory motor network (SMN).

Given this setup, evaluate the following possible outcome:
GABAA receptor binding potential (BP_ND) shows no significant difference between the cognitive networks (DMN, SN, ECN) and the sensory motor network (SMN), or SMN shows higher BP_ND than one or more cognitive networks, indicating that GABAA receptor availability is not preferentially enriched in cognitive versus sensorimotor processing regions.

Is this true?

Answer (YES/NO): NO